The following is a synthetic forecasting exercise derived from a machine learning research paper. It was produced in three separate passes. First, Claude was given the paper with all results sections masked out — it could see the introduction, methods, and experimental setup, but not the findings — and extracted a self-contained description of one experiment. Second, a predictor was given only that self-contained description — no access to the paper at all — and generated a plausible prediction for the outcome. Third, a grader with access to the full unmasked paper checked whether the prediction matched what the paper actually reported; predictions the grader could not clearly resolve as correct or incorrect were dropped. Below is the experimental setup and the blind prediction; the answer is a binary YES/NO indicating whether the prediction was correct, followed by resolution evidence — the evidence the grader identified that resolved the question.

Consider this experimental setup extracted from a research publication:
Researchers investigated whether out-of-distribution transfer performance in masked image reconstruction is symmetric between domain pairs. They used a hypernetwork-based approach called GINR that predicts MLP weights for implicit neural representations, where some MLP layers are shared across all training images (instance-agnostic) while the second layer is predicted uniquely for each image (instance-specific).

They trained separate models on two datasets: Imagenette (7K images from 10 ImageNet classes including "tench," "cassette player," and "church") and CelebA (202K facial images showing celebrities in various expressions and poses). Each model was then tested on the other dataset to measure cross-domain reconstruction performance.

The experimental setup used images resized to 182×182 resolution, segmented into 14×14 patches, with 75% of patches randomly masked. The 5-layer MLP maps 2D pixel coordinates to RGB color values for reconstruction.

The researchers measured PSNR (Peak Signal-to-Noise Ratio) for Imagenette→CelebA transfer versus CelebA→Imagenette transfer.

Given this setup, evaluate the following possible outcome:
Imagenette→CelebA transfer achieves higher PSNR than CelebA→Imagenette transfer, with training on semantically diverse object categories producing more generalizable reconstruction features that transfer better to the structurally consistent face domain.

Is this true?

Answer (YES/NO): YES